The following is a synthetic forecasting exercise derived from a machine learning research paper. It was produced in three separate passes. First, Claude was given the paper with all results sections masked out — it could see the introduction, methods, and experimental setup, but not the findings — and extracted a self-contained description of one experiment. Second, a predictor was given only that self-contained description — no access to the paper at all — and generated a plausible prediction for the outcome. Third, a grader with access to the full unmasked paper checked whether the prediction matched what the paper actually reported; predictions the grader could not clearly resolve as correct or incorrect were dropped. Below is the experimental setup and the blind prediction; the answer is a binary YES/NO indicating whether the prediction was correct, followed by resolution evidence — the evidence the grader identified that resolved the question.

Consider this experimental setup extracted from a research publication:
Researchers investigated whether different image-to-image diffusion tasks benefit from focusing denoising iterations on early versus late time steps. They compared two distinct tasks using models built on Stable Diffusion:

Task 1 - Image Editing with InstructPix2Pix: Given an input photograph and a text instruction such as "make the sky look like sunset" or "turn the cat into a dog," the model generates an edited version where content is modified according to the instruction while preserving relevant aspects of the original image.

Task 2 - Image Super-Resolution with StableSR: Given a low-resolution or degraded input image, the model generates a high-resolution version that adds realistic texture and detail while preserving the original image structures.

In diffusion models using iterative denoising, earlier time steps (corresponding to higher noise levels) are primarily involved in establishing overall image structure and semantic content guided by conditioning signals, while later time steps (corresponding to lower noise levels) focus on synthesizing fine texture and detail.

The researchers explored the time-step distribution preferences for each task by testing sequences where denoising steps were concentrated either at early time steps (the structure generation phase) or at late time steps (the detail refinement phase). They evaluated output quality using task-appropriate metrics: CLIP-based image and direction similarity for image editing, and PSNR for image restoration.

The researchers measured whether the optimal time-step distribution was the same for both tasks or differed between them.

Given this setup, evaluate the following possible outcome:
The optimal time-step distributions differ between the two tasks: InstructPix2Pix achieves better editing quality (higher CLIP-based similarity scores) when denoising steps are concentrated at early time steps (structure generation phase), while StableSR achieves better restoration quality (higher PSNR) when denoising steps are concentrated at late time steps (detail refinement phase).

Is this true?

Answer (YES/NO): YES